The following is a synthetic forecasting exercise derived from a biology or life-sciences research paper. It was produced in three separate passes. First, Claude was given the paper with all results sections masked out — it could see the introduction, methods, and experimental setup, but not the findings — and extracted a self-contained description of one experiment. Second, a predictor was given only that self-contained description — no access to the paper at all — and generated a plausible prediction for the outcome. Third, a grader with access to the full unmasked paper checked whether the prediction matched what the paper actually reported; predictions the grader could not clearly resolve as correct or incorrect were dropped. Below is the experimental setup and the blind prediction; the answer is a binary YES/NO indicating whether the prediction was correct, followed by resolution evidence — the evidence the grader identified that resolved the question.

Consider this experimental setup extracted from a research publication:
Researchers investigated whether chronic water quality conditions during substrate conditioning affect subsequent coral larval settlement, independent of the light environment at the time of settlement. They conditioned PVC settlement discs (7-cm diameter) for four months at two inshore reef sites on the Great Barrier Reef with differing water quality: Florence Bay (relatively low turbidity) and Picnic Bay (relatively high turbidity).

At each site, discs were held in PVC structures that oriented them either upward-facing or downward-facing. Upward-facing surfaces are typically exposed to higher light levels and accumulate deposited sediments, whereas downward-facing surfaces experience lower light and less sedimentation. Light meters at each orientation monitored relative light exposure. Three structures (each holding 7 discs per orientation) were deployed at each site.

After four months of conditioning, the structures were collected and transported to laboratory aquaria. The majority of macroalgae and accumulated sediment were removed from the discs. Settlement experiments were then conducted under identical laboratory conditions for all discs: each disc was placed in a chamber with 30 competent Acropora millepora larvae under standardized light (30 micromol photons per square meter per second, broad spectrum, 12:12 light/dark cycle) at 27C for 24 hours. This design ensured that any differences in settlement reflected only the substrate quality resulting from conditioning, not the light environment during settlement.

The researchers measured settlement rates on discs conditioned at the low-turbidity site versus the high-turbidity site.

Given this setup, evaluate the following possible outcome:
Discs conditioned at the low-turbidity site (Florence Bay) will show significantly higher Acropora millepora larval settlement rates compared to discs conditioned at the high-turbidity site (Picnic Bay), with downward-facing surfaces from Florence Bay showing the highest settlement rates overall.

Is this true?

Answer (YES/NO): YES